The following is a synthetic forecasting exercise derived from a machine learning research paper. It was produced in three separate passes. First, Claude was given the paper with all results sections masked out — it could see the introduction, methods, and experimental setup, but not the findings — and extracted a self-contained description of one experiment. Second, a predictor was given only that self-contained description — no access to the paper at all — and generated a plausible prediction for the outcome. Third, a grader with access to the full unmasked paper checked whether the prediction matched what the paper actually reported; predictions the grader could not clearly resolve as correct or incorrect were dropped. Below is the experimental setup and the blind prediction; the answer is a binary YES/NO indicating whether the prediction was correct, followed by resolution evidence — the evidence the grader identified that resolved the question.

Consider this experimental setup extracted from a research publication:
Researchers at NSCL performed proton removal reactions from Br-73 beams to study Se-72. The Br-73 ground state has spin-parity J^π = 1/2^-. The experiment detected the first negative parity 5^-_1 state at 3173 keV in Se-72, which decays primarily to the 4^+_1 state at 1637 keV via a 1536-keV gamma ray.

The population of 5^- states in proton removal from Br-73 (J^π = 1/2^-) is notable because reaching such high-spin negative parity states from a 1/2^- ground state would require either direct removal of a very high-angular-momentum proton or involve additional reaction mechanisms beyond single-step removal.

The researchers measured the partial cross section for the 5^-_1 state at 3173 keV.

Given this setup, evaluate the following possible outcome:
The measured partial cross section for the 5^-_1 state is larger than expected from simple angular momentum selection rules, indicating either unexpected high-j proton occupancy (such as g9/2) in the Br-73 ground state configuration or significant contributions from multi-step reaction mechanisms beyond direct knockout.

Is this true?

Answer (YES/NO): YES